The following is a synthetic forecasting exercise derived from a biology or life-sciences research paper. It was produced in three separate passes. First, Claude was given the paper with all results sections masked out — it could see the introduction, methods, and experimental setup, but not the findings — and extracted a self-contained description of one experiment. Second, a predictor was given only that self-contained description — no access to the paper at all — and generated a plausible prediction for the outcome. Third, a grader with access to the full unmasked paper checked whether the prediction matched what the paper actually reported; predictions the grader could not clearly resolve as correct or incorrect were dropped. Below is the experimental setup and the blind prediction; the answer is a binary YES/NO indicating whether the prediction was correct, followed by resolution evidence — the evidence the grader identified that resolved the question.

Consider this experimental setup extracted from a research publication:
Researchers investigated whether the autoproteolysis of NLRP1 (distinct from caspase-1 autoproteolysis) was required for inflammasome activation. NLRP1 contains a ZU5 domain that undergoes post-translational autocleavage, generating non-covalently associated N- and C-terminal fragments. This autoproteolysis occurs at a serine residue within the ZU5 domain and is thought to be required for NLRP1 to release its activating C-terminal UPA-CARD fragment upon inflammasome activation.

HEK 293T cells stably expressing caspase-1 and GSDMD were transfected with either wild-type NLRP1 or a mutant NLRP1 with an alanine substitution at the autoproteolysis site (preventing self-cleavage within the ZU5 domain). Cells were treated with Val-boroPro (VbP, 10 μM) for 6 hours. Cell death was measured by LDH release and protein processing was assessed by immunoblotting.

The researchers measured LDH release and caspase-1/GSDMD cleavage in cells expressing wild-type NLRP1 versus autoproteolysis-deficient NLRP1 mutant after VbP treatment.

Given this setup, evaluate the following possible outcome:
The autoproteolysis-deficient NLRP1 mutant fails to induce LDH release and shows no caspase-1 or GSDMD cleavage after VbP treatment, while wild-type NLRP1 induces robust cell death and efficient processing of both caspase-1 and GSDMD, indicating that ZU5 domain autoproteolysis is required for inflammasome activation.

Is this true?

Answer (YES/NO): NO